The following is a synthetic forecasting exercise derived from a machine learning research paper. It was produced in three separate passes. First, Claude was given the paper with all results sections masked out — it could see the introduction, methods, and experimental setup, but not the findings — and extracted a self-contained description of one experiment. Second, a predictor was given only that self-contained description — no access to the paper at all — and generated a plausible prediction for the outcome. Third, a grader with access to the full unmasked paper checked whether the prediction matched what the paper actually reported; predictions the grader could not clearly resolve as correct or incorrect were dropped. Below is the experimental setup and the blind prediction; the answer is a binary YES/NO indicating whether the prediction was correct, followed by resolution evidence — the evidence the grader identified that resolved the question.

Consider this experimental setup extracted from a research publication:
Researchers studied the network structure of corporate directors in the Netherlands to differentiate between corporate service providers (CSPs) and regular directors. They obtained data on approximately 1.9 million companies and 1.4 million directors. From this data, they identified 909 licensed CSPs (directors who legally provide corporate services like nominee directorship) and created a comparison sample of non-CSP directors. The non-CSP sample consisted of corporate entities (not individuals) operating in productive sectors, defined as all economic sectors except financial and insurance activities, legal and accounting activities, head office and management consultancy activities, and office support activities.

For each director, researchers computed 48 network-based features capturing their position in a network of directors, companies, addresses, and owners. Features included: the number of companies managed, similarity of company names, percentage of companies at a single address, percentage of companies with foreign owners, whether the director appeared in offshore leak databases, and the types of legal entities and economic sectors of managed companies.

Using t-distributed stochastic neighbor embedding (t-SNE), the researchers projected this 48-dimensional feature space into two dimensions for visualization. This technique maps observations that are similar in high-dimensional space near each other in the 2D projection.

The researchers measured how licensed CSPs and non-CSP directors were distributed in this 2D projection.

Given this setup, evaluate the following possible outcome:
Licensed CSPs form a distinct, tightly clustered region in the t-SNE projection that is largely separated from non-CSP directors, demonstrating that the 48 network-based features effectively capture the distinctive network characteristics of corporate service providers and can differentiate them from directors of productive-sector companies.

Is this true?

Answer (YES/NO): YES